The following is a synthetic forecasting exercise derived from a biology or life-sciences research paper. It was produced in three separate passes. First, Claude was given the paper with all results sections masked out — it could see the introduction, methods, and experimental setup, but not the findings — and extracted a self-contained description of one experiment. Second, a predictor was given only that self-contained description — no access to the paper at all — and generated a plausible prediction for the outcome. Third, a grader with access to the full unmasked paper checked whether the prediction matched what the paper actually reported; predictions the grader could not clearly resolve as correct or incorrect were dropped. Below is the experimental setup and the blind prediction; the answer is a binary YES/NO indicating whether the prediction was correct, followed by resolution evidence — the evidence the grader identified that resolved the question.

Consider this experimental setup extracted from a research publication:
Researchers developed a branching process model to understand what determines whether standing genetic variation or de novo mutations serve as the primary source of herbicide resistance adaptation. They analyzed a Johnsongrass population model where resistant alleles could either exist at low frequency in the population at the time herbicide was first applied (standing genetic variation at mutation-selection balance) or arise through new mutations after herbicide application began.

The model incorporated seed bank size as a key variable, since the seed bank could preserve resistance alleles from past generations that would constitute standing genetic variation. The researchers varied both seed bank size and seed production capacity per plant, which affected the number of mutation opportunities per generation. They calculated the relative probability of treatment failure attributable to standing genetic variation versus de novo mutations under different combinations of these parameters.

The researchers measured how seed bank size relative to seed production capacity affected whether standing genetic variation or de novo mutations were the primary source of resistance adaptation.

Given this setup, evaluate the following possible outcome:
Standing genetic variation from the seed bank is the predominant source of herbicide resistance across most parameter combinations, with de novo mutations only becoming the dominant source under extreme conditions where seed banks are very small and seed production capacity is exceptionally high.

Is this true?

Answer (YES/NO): NO